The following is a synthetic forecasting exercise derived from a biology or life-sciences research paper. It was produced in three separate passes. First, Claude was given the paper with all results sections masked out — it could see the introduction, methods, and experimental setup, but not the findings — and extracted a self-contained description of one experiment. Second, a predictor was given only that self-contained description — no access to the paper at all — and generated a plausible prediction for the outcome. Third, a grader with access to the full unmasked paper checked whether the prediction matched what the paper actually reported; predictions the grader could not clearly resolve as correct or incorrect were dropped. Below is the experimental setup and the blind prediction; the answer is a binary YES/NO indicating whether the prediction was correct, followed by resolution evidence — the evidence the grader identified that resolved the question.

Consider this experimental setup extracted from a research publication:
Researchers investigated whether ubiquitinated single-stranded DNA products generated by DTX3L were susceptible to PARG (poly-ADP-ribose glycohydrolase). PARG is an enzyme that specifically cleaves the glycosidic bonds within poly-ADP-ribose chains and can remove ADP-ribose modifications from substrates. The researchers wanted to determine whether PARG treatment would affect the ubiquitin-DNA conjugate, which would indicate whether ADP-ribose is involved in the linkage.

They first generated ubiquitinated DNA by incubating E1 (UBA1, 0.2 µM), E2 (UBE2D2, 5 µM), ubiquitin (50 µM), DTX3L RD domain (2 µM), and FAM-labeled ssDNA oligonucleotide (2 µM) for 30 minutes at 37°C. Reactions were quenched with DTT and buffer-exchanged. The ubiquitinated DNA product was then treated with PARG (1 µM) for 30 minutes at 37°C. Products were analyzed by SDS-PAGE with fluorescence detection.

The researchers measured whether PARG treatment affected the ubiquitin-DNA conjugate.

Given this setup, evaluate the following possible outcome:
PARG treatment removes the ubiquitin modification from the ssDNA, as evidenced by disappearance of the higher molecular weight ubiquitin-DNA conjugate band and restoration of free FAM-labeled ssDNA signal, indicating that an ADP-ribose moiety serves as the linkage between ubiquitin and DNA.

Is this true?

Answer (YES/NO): NO